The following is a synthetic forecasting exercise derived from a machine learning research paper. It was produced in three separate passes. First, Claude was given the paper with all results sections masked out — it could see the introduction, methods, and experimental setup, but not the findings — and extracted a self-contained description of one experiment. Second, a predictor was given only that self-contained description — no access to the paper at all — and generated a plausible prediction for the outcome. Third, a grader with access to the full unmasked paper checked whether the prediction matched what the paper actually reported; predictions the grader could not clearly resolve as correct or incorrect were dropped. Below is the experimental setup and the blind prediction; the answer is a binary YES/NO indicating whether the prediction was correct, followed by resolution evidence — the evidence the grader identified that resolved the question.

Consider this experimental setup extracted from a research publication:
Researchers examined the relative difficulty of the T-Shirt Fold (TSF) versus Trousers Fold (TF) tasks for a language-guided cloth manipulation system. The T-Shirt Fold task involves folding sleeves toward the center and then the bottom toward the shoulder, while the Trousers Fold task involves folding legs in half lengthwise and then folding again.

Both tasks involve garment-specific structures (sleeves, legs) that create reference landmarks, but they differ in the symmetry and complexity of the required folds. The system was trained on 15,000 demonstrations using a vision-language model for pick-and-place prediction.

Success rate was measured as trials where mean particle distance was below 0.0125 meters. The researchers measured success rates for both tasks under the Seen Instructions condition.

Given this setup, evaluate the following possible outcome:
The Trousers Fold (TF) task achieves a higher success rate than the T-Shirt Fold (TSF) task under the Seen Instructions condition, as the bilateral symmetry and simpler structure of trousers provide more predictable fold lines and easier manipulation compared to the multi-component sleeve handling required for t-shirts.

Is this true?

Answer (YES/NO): NO